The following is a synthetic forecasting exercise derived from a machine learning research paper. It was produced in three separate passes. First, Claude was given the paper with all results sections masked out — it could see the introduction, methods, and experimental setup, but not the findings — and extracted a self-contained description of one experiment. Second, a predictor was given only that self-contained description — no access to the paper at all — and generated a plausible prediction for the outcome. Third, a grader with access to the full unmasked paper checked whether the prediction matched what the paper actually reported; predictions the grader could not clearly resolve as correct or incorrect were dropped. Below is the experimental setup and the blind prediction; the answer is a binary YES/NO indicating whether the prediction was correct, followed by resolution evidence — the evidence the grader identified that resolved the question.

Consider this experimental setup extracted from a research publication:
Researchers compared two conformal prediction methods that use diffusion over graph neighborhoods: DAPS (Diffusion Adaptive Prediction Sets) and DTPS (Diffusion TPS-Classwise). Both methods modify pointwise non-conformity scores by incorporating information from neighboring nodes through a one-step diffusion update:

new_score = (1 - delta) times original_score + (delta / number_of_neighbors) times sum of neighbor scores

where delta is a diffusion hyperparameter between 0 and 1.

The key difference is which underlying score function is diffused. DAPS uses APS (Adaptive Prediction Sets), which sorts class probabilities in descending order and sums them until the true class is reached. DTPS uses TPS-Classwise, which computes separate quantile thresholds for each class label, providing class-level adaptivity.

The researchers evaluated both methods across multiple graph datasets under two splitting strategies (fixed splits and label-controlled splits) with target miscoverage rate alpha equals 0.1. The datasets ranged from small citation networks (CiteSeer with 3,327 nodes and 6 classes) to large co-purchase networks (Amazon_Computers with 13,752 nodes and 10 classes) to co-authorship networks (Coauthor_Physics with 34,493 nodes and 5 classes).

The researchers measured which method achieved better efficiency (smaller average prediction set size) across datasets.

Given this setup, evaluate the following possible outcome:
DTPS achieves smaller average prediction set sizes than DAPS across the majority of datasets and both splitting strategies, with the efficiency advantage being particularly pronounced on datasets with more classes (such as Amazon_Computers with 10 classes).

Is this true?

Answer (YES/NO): NO